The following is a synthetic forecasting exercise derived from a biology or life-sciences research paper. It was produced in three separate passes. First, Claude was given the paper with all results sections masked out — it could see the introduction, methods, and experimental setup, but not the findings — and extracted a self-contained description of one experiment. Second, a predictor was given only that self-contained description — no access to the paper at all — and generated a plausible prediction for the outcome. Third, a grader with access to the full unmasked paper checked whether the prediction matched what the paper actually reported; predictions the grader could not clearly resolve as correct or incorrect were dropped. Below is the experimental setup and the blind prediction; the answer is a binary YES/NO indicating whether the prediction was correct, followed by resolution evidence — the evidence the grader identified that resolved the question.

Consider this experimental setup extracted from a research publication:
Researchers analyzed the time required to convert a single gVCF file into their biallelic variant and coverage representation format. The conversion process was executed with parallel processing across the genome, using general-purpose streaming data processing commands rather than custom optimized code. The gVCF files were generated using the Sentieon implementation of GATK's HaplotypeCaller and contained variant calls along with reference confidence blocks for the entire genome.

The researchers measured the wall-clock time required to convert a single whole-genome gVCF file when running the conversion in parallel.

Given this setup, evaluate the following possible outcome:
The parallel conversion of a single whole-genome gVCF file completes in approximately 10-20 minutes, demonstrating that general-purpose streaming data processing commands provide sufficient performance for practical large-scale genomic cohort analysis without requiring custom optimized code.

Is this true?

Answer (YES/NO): YES